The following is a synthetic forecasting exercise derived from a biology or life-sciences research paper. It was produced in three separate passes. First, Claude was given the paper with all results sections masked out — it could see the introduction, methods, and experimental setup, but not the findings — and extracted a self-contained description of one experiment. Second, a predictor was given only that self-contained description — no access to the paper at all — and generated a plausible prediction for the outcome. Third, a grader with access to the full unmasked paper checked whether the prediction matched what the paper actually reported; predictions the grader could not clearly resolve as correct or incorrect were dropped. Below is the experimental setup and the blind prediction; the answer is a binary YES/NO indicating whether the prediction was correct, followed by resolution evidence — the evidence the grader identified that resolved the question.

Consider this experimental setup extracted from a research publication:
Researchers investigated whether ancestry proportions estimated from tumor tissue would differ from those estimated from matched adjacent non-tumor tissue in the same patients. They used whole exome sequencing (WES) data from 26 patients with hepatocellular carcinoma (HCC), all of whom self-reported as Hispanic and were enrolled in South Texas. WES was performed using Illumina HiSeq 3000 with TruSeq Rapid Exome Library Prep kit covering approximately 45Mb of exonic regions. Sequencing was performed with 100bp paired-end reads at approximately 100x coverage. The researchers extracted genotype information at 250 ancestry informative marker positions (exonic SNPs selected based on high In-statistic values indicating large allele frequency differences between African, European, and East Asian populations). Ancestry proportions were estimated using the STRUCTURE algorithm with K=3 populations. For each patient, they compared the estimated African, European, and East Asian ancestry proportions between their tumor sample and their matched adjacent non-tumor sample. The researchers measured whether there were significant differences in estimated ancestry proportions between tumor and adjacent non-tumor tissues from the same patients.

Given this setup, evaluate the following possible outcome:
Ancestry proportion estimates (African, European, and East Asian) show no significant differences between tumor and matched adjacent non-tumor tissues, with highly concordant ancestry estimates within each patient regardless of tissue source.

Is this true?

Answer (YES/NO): YES